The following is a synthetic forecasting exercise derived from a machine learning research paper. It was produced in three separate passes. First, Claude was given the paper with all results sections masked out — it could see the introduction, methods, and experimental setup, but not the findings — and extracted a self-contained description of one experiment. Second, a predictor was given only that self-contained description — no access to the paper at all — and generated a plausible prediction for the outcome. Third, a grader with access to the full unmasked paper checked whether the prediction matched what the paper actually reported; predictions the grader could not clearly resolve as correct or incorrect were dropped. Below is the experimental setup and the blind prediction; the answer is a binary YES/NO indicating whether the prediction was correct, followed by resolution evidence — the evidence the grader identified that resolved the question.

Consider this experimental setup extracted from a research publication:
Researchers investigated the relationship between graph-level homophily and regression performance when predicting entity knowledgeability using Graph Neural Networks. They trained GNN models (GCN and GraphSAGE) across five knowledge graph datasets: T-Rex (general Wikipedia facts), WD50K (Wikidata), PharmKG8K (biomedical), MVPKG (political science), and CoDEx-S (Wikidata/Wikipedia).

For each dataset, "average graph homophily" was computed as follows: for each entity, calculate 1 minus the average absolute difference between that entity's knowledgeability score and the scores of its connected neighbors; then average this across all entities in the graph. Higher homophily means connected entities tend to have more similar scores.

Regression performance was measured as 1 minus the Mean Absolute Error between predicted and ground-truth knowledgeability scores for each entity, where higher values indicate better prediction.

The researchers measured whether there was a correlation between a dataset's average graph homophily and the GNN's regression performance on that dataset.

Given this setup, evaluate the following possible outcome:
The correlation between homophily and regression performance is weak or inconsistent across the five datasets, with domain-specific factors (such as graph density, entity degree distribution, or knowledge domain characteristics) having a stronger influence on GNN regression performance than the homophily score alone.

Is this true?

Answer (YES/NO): NO